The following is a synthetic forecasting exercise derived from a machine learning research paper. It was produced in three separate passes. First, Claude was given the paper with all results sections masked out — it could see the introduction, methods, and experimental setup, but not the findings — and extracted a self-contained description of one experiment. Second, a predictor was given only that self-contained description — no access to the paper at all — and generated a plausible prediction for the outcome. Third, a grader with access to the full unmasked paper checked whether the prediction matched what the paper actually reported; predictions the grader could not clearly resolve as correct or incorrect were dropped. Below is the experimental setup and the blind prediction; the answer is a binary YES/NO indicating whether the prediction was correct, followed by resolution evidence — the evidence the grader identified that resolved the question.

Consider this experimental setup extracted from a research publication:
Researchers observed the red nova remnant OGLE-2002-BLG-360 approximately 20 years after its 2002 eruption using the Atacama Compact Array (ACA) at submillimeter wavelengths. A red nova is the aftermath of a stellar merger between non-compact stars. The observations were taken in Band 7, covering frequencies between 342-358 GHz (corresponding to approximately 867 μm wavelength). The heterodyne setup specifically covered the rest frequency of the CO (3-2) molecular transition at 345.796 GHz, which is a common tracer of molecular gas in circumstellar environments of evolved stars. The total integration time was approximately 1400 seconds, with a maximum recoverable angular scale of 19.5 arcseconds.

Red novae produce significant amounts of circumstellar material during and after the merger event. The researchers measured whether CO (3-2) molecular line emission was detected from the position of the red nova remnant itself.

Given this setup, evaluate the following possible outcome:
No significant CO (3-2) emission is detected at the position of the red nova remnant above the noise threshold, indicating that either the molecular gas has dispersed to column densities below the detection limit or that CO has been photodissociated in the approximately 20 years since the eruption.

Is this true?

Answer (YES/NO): YES